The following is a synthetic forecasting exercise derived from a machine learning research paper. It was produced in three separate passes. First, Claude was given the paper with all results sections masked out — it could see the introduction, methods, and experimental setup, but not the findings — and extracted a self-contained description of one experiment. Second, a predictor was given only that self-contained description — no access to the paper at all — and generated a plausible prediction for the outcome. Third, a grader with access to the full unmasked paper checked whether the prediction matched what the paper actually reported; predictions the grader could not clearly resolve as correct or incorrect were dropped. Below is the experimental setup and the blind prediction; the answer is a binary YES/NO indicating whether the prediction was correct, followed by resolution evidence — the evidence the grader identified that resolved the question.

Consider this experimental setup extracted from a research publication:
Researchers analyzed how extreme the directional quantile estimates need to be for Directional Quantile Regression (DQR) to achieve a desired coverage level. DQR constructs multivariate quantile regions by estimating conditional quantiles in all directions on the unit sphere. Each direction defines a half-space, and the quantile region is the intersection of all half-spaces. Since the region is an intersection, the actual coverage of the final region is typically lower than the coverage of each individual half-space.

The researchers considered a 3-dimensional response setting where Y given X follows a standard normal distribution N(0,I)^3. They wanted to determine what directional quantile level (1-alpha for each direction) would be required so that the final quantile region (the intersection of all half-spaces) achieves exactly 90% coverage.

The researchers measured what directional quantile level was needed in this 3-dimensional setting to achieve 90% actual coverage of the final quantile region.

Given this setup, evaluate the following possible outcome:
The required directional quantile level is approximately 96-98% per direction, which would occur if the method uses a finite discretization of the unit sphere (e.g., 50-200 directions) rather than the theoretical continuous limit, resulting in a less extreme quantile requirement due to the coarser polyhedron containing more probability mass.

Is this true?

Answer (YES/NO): NO